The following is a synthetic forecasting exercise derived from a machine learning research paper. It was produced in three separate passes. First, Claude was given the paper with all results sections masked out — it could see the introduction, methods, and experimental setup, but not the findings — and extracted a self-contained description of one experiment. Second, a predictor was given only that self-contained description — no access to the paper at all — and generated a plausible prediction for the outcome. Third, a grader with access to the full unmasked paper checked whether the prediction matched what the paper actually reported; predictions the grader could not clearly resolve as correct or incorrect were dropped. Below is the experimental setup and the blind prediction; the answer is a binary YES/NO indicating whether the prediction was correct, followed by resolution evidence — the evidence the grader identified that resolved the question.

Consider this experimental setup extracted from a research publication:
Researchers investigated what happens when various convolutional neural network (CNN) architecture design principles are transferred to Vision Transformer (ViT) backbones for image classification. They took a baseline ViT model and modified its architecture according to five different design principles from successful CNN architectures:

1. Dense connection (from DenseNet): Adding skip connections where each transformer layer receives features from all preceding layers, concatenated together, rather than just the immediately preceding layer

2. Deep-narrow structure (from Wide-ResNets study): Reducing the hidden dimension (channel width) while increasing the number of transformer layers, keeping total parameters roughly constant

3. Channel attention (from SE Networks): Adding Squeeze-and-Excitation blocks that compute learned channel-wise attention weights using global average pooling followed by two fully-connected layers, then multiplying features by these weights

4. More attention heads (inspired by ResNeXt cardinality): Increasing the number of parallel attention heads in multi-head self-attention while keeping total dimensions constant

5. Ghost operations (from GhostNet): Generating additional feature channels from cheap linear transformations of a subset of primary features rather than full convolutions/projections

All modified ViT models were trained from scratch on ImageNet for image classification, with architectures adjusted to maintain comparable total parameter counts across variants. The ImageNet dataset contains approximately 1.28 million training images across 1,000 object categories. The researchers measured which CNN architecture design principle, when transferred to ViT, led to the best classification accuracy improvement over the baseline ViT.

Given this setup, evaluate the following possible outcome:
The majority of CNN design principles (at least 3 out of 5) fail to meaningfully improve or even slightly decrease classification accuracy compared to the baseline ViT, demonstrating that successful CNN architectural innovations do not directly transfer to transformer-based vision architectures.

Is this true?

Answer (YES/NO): YES